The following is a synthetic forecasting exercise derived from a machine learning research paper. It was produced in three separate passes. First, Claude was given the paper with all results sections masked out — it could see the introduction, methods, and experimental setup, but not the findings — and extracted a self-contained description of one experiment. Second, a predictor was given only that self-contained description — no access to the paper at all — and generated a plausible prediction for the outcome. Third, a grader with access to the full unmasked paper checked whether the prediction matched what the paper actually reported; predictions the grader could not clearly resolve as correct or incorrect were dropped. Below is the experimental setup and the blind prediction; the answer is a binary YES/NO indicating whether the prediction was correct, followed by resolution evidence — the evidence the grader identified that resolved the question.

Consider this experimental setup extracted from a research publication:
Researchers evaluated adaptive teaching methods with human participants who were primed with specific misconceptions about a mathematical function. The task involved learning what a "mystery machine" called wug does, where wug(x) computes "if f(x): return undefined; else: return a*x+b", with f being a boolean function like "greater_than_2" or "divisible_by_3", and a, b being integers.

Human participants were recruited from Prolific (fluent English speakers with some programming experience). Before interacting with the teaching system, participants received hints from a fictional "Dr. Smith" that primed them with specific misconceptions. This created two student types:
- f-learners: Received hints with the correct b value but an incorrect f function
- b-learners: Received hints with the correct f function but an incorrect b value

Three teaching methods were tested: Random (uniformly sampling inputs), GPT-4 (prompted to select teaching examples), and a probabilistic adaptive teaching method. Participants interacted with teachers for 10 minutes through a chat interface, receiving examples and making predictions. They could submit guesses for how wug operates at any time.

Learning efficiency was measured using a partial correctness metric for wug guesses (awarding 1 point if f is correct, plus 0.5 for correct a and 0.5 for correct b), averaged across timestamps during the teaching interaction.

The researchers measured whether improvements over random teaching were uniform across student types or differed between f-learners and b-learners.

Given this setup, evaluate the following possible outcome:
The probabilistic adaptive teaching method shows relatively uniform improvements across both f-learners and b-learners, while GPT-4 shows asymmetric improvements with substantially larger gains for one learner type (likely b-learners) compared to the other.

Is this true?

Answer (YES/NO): NO